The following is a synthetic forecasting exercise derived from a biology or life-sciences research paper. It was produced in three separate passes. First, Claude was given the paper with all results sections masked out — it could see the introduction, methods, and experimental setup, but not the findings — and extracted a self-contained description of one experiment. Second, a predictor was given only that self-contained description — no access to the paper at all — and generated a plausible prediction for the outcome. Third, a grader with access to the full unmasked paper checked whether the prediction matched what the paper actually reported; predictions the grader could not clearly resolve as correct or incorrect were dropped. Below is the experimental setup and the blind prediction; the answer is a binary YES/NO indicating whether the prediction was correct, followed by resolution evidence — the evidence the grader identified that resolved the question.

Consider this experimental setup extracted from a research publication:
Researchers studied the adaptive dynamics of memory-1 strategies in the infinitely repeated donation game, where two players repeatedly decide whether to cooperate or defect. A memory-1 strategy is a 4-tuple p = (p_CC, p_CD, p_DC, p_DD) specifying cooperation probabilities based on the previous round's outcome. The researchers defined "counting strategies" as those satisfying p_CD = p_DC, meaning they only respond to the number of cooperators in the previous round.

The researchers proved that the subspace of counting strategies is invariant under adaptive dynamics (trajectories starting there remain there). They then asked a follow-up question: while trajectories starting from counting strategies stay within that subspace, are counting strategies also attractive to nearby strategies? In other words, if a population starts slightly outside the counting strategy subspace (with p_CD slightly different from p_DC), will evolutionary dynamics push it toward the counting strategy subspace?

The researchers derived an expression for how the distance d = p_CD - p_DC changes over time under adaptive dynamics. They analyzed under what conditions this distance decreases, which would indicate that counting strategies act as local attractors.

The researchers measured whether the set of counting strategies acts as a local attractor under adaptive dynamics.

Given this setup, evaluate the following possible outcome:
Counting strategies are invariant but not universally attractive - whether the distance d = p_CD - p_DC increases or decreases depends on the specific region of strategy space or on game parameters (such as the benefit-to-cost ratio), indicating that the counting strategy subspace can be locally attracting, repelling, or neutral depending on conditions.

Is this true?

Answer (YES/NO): YES